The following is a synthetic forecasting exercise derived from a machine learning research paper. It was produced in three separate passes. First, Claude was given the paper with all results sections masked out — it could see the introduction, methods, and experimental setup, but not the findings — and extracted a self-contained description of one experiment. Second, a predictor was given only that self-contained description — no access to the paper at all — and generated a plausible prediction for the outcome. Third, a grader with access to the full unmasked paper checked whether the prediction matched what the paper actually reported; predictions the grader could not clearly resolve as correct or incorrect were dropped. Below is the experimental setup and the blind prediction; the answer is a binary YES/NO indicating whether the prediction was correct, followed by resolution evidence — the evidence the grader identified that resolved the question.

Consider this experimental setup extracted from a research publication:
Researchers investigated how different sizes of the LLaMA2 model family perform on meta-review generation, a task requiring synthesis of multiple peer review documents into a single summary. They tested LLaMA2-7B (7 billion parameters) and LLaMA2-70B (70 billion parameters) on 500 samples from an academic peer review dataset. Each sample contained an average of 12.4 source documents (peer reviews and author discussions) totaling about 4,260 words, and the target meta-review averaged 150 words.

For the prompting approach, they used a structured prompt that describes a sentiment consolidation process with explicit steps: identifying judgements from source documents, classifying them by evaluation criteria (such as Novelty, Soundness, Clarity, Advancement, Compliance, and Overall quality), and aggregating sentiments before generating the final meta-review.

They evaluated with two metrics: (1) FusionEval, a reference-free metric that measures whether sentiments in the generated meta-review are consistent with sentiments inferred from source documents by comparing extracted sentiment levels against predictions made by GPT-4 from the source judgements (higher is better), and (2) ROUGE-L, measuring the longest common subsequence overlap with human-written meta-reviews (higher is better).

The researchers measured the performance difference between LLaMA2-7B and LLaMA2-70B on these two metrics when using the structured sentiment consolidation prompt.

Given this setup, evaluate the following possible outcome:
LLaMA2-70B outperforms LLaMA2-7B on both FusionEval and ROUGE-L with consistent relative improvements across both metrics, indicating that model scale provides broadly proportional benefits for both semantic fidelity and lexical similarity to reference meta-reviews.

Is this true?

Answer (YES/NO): NO